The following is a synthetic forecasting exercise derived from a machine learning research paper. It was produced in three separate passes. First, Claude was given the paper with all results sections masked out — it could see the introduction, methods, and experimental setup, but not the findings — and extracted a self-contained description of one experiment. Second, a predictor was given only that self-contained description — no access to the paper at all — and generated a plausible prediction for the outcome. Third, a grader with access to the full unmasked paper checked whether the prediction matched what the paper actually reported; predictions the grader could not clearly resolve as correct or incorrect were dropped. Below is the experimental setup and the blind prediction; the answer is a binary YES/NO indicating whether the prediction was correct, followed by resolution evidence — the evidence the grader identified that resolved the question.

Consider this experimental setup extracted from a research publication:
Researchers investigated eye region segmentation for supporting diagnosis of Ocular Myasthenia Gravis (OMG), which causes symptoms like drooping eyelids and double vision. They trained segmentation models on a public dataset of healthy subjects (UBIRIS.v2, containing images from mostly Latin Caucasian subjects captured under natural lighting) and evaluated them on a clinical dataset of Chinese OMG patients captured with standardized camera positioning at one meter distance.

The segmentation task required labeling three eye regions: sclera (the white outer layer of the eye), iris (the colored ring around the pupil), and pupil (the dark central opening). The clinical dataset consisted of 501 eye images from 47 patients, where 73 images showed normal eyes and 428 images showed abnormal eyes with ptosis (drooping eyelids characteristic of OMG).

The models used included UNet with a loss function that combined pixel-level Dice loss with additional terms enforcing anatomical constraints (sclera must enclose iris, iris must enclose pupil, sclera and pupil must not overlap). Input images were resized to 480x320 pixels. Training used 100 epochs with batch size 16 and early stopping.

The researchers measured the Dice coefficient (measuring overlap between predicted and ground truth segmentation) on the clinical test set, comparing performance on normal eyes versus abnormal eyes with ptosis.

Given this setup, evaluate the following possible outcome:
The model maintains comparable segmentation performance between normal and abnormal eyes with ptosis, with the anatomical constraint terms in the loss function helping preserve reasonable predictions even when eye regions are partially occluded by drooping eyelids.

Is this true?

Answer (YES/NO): YES